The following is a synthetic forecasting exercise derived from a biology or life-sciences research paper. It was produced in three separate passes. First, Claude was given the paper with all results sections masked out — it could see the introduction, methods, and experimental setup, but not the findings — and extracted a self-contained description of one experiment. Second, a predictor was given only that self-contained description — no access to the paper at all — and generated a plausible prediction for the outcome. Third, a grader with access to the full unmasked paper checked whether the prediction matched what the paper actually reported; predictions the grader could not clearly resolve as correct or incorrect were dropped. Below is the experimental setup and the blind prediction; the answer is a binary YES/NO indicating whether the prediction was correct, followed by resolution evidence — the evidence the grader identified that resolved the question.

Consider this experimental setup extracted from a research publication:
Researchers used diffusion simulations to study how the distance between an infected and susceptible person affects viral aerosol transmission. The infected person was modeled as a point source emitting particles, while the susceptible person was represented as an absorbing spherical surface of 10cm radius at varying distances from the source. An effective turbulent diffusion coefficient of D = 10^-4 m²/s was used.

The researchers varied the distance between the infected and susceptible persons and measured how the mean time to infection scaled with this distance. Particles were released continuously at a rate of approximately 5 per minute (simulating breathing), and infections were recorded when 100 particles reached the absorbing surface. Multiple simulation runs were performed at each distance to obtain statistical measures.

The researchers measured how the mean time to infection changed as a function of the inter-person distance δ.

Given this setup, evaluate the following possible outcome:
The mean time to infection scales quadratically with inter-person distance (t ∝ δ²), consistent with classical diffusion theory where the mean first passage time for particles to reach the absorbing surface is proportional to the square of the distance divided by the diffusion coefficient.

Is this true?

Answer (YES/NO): NO